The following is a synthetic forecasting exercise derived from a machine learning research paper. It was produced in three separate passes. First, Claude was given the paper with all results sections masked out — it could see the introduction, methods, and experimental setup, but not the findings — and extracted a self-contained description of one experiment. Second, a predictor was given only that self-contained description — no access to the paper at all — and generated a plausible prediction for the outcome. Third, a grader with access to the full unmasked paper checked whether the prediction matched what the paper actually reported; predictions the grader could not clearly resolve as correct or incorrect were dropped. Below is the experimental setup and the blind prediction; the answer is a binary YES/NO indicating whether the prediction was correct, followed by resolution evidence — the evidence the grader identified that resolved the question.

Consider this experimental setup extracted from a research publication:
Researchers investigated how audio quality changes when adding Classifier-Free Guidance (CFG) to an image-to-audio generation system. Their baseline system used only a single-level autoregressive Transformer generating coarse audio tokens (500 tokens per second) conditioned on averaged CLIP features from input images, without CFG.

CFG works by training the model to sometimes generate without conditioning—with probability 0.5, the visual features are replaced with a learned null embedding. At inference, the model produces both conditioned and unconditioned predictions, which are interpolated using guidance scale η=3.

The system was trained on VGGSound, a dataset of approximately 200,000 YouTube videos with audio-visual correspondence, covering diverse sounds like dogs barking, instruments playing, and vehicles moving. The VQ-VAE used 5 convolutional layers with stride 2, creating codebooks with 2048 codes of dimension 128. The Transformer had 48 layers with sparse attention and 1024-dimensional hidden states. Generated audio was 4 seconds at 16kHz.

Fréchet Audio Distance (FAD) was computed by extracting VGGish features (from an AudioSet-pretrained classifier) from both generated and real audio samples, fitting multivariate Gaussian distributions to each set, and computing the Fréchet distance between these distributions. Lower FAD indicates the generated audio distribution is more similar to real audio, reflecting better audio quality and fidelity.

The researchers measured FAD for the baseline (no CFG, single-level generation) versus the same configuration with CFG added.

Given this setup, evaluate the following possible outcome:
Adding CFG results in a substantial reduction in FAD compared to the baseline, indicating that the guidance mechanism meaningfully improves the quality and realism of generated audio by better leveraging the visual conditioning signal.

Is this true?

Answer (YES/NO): YES